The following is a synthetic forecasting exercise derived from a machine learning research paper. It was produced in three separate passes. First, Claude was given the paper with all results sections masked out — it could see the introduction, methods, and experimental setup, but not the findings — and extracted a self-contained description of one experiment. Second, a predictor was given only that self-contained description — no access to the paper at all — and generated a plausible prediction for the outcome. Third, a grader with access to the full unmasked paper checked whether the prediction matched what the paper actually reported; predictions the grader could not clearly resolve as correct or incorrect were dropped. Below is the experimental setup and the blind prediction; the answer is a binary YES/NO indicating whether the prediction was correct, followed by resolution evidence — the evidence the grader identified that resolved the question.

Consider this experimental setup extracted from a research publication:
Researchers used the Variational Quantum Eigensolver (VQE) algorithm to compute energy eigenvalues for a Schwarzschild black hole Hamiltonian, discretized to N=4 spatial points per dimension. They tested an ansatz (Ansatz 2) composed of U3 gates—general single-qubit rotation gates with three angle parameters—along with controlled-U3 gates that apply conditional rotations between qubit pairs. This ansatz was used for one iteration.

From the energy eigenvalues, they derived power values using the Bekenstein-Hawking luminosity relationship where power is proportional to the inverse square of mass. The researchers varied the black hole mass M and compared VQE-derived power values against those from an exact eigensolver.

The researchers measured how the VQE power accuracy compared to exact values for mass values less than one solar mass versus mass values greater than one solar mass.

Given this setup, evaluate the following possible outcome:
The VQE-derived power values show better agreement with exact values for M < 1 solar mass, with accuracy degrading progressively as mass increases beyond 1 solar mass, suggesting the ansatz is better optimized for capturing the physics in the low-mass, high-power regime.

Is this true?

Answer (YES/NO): NO